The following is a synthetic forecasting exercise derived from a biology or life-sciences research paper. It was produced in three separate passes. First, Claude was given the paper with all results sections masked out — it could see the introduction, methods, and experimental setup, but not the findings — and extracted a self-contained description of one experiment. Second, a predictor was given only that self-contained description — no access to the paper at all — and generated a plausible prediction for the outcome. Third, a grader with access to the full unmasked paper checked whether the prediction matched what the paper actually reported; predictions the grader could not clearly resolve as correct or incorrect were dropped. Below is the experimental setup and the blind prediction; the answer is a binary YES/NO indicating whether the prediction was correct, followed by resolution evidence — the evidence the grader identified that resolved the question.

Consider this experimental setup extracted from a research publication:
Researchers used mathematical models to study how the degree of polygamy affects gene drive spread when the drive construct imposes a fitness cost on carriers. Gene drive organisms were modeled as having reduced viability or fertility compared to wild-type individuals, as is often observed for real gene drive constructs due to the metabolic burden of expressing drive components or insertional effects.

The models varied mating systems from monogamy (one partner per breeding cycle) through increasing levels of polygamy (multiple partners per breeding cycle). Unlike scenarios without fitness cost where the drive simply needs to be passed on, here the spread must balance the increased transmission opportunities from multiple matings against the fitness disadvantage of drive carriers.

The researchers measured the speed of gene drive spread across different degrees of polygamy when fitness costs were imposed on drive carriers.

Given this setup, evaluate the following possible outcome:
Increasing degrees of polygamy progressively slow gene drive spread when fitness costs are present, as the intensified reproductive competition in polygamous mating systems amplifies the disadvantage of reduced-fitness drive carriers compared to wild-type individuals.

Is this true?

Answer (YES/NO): NO